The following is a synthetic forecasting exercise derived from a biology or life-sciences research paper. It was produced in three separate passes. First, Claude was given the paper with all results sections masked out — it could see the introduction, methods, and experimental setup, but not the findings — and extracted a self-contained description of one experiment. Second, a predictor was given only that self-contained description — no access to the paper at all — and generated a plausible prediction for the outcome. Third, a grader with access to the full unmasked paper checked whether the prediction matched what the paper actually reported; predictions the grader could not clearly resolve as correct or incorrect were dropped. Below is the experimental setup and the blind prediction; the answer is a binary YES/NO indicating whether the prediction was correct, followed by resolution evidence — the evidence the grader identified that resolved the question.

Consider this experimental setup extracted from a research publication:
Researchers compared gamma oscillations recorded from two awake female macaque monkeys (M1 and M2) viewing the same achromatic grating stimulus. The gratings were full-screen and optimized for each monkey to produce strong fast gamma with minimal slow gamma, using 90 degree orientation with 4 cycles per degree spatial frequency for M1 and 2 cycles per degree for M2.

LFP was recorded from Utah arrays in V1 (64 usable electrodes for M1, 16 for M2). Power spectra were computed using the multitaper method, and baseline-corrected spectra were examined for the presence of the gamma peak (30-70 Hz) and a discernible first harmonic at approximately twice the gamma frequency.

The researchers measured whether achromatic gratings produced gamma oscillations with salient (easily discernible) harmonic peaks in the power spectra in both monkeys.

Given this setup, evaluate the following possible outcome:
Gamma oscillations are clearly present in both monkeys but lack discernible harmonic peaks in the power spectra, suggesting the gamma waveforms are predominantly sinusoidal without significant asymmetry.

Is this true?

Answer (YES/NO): NO